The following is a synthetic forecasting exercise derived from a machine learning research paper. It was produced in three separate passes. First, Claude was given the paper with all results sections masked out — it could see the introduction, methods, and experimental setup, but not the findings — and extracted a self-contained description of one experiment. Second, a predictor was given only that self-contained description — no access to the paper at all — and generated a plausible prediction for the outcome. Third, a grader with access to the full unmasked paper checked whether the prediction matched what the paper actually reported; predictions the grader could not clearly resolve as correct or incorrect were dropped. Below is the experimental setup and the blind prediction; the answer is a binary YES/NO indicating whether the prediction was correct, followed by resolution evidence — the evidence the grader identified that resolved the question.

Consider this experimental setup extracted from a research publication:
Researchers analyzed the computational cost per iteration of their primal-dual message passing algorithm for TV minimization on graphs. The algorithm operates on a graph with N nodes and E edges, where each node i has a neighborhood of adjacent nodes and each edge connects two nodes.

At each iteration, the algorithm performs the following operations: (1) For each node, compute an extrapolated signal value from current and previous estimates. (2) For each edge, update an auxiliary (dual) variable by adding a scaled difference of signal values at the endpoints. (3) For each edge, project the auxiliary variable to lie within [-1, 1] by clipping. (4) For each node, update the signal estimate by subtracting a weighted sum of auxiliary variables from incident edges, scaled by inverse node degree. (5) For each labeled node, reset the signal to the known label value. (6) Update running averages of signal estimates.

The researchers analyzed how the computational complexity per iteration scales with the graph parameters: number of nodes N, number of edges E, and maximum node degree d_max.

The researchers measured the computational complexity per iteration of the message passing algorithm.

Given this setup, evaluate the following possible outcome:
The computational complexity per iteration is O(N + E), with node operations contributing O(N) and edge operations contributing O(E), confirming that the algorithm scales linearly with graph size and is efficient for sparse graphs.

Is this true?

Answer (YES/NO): NO